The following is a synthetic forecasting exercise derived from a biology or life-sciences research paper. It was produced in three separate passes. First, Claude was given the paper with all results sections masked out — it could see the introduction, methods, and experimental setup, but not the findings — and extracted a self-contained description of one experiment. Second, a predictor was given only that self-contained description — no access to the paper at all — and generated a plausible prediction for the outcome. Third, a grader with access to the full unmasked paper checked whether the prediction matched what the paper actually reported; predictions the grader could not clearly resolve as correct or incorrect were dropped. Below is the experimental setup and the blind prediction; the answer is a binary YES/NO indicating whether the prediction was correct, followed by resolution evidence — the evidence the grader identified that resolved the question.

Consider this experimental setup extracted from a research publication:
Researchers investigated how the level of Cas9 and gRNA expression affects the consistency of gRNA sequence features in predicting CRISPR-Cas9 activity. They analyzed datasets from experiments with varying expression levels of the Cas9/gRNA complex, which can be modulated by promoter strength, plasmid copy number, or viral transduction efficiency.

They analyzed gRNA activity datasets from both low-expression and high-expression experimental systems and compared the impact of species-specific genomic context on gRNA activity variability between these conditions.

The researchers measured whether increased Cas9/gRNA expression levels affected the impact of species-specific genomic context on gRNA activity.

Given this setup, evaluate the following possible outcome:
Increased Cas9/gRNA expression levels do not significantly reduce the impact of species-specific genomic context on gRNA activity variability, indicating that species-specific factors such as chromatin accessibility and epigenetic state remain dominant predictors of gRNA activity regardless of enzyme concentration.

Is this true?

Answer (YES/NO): NO